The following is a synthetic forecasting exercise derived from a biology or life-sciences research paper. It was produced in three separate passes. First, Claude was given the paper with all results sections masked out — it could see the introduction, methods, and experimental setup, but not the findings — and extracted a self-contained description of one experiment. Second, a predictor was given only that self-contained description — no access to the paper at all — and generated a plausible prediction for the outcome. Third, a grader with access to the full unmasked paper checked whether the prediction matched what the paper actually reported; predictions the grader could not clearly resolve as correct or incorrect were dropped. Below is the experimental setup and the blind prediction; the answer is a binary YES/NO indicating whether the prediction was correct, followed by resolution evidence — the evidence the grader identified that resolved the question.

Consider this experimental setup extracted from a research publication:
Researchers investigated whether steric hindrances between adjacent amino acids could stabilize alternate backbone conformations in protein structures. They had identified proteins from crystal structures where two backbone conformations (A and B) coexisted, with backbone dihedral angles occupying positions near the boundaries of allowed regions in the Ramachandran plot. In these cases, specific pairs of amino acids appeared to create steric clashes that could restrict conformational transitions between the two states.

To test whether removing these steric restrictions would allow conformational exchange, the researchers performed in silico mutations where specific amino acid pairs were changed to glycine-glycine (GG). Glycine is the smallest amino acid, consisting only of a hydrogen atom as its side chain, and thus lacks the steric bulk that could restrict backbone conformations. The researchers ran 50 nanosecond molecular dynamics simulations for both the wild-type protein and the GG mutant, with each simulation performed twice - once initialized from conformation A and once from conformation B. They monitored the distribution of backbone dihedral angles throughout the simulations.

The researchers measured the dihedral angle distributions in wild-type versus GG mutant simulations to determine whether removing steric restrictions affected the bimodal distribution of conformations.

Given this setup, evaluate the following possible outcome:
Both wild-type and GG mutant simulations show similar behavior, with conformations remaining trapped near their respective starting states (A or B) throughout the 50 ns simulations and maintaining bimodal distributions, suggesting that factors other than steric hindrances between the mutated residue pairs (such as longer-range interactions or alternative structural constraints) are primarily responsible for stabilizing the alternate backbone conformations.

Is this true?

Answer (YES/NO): NO